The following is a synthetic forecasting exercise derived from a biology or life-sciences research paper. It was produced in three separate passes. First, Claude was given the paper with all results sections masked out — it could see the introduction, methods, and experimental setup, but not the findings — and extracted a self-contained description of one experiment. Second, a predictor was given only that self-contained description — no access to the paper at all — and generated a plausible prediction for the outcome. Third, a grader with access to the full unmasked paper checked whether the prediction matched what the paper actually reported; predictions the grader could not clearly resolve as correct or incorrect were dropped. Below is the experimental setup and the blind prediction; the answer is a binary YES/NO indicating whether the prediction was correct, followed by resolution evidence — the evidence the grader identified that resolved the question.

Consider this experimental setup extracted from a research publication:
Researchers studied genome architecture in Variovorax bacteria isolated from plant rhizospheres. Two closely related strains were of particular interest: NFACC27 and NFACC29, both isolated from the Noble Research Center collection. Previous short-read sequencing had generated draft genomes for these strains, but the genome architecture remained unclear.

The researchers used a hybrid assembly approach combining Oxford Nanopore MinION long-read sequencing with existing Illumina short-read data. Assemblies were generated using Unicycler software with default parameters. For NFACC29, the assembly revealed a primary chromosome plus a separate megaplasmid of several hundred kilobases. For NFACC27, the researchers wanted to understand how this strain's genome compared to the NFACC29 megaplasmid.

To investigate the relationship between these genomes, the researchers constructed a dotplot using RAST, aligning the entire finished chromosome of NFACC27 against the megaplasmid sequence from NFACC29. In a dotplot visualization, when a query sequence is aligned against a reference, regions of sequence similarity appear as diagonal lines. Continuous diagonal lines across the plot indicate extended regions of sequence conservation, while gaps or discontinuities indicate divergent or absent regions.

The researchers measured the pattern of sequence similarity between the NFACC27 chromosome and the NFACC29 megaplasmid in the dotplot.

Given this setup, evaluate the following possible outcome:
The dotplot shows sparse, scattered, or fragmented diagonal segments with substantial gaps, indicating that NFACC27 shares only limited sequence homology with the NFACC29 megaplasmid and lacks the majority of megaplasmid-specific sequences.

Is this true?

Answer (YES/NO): NO